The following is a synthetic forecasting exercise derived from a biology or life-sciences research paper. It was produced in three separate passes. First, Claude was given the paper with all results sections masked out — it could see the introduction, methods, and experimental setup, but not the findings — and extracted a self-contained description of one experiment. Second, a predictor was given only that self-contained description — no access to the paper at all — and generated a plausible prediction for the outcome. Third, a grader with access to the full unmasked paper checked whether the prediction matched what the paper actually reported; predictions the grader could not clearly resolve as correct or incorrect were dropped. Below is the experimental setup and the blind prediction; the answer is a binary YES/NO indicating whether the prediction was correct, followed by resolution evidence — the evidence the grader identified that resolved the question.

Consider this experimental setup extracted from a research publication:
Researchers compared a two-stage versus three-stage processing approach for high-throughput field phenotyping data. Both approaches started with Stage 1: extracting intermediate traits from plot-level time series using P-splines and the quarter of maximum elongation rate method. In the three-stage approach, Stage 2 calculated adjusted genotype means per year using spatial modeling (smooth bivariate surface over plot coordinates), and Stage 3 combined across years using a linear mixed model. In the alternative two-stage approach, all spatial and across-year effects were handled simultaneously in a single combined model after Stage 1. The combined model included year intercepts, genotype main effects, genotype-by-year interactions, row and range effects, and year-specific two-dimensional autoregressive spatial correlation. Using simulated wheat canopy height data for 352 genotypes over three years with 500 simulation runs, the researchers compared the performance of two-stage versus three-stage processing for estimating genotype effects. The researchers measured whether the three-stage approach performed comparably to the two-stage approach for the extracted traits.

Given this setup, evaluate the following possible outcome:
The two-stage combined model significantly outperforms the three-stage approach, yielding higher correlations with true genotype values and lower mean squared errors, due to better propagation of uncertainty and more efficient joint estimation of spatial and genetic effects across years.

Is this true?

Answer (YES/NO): NO